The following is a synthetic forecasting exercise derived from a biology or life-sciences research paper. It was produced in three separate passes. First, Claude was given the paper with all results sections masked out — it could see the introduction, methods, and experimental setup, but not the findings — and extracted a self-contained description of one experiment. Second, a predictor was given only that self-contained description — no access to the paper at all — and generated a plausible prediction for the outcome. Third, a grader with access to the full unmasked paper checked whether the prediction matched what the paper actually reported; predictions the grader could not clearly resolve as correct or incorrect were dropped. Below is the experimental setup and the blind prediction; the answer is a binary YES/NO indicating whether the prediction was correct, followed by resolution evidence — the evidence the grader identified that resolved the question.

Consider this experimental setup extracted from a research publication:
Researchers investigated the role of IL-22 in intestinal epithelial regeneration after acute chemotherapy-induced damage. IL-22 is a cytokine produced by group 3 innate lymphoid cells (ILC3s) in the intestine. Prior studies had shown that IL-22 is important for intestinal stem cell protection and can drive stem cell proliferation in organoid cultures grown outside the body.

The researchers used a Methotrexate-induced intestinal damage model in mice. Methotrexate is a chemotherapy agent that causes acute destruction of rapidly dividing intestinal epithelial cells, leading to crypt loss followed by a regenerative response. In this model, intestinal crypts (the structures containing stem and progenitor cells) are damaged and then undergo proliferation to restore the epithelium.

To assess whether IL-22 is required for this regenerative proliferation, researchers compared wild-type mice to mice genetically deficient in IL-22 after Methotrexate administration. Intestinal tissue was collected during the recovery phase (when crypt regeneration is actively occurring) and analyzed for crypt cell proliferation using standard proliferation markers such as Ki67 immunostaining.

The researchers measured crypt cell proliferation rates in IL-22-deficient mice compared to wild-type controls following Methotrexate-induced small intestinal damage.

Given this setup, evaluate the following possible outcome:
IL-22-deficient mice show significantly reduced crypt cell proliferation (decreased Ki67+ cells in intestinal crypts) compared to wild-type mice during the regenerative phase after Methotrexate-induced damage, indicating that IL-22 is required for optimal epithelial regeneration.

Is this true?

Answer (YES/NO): NO